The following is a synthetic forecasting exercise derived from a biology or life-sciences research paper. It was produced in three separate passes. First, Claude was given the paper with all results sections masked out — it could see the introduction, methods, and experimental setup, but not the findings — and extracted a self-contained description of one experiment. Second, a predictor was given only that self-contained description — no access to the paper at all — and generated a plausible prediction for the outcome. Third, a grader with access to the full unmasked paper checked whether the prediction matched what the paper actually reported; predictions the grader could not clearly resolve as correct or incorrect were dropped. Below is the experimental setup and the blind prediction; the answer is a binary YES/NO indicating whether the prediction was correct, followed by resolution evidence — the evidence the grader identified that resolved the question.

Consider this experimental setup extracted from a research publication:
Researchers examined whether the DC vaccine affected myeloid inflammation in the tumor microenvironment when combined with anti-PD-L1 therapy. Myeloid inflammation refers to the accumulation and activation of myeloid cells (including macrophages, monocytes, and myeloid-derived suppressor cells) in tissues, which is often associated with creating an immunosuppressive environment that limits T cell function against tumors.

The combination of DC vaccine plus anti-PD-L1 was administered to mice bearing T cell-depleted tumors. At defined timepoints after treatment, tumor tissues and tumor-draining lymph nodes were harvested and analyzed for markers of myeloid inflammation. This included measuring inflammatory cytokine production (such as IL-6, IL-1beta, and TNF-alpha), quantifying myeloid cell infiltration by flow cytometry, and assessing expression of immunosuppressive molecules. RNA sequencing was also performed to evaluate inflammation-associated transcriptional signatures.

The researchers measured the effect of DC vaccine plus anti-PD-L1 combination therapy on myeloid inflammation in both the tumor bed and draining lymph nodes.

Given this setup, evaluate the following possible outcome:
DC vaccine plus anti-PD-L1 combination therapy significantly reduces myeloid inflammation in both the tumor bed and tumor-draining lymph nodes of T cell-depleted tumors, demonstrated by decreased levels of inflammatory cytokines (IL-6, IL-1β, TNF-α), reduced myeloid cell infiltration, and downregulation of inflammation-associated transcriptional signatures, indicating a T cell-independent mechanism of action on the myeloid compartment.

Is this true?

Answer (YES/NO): NO